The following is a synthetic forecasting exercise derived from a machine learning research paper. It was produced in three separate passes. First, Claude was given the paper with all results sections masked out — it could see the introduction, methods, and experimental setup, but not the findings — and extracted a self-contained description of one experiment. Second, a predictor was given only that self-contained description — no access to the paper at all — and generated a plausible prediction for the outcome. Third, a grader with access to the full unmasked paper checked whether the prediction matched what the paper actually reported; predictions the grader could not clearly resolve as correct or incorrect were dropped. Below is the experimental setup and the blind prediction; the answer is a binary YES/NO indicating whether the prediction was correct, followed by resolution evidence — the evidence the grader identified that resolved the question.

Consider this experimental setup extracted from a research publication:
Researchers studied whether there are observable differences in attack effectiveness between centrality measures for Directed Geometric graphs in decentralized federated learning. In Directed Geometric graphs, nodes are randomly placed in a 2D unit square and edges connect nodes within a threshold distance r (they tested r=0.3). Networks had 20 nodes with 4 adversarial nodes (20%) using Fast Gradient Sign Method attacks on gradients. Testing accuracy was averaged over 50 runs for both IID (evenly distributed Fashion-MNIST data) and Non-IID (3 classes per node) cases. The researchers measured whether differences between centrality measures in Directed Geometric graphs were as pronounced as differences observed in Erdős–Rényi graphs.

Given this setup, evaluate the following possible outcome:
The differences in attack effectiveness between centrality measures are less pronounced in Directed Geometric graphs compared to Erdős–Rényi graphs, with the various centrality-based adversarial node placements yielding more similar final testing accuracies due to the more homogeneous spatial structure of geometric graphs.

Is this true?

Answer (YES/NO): YES